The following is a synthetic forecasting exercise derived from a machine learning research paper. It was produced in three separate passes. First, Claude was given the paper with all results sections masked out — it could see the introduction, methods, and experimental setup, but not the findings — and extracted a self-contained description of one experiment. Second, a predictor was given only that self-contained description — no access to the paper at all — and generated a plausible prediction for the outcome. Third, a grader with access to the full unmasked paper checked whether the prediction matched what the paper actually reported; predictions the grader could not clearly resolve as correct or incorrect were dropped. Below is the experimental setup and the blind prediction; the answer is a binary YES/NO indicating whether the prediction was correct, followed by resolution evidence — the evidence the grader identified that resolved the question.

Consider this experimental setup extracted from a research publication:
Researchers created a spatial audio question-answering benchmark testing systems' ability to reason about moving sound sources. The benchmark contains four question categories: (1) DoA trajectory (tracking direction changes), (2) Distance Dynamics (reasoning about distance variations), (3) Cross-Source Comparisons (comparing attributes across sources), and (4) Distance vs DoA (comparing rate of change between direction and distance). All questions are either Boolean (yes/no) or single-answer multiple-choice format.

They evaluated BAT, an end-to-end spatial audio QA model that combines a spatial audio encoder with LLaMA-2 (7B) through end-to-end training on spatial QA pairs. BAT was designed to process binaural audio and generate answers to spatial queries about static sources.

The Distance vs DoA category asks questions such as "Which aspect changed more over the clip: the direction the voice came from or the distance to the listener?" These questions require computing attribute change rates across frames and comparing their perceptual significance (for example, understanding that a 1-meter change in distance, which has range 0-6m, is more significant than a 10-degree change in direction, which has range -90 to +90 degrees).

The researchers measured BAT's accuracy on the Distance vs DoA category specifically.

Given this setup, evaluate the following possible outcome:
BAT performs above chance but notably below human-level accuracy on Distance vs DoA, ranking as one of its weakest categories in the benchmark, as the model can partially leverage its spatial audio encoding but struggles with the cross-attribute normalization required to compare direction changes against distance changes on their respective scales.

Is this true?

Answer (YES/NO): NO